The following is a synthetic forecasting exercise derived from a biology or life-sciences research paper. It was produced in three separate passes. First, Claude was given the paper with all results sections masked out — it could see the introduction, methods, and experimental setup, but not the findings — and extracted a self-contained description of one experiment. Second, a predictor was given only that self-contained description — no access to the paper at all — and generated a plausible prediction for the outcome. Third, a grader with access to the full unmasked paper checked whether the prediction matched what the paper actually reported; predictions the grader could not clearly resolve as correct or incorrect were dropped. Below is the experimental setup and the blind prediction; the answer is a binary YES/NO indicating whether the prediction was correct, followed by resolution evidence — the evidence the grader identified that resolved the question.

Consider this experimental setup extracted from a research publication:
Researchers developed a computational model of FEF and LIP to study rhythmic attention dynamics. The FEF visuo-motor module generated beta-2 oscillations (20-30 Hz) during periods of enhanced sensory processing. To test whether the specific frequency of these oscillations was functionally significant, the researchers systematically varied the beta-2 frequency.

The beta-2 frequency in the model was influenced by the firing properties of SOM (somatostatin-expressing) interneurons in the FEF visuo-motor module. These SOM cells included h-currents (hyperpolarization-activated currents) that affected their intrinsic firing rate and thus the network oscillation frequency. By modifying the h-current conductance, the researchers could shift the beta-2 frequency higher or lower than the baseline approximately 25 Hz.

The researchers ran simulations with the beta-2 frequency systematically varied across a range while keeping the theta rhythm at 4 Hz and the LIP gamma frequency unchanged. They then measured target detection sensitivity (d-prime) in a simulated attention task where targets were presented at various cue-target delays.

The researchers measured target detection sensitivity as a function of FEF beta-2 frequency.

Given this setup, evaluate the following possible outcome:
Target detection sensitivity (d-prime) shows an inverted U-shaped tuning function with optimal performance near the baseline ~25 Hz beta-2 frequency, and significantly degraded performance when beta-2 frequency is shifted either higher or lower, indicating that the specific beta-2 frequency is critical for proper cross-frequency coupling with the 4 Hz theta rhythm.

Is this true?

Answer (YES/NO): NO